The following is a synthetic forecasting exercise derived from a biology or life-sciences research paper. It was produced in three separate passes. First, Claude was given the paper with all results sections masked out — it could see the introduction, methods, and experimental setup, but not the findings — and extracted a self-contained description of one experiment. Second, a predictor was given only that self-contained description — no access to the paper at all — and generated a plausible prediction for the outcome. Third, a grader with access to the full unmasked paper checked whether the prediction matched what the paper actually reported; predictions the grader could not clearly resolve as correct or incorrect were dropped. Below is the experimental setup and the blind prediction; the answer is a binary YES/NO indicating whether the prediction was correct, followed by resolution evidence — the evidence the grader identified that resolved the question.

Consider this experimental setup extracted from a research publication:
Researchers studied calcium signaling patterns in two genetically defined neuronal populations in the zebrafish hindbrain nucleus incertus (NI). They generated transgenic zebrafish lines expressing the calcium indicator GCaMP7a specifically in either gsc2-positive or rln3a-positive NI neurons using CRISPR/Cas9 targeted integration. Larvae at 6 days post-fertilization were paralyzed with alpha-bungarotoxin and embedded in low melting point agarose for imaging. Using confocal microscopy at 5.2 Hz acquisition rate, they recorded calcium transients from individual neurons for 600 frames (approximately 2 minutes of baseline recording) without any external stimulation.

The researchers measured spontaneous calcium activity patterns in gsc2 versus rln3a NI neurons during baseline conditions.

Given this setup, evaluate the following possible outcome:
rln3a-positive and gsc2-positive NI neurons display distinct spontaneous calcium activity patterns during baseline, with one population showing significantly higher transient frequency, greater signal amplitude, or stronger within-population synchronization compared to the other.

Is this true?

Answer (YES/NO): YES